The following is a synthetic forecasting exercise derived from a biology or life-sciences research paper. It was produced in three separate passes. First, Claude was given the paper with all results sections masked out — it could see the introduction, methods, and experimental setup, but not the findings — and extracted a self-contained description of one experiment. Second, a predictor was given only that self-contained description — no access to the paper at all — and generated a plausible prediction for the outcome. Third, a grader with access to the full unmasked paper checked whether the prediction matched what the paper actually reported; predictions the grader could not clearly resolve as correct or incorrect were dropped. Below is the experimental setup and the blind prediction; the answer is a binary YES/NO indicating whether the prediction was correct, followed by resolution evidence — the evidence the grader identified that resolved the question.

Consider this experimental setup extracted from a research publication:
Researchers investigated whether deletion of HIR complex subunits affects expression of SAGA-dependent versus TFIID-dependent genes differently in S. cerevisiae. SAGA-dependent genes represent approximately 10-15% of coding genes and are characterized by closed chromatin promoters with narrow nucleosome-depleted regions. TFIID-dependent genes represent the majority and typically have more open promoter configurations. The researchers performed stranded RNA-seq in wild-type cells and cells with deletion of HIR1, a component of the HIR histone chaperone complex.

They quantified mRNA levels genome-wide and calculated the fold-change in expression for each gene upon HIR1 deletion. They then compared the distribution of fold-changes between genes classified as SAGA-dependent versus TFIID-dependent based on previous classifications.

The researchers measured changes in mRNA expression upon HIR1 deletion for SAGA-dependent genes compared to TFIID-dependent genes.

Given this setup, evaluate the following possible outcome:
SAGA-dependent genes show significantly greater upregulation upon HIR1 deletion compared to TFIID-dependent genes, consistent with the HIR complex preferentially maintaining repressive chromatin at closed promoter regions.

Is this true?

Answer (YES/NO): YES